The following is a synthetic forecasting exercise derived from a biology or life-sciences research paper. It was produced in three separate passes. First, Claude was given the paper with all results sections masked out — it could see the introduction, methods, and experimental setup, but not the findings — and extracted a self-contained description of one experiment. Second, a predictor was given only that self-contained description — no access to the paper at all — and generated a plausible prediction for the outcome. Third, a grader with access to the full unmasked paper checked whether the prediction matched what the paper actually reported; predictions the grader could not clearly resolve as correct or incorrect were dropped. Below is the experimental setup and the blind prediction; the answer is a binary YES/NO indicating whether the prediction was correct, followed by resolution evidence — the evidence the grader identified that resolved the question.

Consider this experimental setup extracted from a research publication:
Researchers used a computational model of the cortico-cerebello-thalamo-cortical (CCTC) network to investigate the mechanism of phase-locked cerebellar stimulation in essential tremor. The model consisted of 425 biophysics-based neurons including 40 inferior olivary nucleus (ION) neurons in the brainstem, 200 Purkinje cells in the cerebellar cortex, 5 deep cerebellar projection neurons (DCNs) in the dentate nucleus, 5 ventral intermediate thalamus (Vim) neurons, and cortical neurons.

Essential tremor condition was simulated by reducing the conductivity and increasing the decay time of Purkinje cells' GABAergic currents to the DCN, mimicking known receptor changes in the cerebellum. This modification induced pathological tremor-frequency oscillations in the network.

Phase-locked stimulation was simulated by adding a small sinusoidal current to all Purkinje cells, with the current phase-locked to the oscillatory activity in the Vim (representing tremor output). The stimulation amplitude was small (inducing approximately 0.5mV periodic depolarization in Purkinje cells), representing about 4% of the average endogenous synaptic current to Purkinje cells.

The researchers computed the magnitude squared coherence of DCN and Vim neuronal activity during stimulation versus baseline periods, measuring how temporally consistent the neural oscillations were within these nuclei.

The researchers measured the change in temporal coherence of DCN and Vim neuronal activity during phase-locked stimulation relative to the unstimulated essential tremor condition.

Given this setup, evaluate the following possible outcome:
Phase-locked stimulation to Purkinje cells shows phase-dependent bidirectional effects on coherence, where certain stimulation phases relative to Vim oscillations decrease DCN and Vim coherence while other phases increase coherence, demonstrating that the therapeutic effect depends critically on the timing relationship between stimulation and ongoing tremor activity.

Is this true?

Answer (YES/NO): YES